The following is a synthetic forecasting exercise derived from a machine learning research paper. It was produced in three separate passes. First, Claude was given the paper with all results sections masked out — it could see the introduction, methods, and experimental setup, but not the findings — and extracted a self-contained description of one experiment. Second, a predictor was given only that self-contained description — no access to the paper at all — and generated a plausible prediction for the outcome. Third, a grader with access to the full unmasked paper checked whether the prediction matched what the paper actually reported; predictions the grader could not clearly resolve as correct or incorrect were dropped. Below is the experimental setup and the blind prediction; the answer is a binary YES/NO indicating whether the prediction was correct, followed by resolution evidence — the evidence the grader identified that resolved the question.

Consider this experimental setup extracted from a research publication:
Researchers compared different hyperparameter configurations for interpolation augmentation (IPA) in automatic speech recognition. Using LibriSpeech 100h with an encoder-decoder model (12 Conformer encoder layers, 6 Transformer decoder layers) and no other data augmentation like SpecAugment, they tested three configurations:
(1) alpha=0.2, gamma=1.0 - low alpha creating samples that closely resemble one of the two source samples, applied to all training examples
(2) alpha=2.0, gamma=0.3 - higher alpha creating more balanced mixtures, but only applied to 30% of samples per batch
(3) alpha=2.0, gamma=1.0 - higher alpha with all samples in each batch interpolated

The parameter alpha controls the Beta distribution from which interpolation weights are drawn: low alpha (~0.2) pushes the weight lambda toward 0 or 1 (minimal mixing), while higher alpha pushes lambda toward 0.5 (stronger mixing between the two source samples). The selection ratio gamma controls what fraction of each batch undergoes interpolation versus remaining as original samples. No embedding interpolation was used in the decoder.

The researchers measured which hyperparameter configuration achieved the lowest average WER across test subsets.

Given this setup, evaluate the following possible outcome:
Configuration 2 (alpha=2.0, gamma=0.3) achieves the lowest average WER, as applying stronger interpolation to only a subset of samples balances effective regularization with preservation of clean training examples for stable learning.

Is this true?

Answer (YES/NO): NO